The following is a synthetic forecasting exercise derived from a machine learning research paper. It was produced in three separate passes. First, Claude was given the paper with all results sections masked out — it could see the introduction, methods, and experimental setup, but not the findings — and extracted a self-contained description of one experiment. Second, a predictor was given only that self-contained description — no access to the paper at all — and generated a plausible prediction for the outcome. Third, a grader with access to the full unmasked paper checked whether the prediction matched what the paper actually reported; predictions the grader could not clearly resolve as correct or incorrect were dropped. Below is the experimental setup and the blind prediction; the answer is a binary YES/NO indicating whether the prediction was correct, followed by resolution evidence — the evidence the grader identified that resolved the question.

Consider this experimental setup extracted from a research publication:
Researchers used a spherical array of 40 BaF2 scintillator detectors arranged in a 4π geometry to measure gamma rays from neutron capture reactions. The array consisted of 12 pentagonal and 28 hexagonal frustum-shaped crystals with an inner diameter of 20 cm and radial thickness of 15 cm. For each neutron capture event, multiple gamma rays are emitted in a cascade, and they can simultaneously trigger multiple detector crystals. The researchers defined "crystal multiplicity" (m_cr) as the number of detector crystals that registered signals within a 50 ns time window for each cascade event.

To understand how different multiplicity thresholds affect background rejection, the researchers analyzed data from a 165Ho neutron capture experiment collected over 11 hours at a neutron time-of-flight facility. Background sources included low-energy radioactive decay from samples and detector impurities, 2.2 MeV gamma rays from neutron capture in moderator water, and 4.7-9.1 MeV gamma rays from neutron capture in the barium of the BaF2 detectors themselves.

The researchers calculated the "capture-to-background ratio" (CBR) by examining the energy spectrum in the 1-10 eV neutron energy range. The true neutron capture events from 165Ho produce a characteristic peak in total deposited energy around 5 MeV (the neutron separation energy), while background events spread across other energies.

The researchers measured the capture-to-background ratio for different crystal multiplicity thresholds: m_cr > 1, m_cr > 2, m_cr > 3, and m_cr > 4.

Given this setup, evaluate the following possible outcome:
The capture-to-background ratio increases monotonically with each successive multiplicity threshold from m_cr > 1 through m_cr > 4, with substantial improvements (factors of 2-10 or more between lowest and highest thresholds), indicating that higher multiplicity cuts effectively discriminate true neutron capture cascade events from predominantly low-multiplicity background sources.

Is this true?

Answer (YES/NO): NO